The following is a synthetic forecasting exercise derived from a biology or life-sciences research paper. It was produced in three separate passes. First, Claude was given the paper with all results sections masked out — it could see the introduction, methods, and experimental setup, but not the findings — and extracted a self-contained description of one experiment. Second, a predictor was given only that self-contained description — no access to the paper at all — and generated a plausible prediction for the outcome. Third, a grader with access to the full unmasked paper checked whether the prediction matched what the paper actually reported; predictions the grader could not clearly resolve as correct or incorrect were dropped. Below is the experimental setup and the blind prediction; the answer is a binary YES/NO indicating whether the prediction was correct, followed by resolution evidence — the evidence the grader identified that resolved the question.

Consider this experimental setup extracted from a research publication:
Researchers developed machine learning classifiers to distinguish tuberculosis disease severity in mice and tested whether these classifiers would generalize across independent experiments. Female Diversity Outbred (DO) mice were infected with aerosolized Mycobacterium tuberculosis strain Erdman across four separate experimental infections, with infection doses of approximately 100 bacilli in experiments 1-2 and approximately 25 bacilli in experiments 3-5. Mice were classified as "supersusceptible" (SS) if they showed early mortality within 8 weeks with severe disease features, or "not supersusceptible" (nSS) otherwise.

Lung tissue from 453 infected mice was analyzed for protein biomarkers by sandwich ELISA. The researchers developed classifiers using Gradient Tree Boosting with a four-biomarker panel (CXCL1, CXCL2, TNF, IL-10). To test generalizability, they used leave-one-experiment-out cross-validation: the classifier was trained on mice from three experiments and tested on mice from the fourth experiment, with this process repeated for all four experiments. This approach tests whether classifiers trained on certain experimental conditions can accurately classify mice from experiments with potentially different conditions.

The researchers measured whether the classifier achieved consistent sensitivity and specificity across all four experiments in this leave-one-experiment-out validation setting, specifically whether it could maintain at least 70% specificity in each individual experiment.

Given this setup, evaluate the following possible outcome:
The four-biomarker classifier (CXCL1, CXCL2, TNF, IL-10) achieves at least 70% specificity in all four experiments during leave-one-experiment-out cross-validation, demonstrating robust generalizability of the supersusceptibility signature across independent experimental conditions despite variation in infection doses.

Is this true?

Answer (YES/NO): YES